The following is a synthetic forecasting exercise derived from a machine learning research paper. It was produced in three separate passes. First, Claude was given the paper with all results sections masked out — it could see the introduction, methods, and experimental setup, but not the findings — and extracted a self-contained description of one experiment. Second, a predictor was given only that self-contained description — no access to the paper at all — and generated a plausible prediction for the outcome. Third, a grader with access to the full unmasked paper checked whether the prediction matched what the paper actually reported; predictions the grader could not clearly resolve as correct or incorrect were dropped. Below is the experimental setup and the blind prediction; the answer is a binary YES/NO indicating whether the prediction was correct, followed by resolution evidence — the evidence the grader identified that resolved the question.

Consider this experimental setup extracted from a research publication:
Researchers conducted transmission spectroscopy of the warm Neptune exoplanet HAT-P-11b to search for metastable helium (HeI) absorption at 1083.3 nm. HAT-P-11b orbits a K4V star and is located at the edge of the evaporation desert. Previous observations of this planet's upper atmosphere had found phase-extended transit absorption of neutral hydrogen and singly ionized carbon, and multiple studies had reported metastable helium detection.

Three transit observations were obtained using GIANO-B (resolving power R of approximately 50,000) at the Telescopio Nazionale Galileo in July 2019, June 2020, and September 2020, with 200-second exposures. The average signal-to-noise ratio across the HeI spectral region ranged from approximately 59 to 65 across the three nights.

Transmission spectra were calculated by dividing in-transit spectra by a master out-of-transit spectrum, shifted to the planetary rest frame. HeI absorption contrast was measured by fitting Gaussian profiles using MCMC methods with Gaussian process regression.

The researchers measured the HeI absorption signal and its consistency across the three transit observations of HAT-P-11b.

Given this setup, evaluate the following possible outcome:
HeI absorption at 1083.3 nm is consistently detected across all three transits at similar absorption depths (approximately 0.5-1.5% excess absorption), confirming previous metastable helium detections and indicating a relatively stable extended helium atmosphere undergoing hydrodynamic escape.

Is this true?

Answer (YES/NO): YES